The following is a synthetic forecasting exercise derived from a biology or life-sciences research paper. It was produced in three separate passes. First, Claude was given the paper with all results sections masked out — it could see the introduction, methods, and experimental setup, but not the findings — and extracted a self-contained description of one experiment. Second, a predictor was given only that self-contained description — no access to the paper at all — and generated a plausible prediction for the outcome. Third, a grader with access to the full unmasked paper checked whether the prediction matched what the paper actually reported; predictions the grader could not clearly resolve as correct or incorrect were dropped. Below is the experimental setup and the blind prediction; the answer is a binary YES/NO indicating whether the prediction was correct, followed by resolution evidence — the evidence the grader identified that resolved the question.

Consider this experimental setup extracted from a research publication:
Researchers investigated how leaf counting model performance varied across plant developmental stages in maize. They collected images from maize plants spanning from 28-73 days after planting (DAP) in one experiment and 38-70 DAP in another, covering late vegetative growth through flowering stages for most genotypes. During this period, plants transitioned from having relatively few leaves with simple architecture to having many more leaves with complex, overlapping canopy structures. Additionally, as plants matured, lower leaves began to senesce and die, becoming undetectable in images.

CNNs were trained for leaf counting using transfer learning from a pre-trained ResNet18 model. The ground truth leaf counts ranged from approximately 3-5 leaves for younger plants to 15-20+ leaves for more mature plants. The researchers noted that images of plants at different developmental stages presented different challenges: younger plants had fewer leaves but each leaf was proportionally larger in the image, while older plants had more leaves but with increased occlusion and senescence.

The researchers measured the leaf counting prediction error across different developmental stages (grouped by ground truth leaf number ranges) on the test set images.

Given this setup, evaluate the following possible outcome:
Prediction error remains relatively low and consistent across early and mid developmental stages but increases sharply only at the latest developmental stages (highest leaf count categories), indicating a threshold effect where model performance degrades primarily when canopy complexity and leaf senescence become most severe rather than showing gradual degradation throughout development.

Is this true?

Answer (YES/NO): NO